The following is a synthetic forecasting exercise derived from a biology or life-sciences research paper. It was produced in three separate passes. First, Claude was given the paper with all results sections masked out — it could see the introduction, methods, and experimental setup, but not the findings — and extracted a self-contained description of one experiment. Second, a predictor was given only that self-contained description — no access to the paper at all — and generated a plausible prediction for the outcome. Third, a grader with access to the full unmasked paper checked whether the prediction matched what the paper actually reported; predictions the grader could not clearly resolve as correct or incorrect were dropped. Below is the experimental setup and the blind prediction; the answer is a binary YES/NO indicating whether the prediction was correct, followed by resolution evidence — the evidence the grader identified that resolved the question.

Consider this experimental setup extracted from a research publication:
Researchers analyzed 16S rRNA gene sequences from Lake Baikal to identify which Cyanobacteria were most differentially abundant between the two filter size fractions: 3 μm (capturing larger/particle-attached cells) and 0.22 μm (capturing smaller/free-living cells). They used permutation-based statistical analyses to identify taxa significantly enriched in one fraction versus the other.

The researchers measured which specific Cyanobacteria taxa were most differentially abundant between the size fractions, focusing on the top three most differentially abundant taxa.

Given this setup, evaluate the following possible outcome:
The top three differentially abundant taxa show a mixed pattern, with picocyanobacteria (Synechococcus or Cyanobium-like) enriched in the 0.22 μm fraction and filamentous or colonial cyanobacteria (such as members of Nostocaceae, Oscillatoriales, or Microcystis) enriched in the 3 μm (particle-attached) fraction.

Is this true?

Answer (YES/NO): NO